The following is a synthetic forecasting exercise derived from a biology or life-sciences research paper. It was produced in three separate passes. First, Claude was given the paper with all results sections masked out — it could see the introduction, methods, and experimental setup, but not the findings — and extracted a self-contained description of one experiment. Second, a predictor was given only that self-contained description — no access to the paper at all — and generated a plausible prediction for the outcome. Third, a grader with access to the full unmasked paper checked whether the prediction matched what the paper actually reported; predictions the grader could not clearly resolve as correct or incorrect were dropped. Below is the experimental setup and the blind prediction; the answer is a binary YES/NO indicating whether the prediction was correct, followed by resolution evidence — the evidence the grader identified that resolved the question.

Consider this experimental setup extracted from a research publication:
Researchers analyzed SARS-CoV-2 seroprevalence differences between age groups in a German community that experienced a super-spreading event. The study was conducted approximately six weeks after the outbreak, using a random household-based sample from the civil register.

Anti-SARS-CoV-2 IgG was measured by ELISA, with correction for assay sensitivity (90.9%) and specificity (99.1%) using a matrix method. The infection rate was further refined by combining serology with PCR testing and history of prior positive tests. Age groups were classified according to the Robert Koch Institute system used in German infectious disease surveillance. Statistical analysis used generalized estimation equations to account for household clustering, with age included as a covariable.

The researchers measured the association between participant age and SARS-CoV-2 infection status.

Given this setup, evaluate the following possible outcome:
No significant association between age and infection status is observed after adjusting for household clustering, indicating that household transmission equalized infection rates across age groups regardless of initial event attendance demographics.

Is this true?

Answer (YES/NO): YES